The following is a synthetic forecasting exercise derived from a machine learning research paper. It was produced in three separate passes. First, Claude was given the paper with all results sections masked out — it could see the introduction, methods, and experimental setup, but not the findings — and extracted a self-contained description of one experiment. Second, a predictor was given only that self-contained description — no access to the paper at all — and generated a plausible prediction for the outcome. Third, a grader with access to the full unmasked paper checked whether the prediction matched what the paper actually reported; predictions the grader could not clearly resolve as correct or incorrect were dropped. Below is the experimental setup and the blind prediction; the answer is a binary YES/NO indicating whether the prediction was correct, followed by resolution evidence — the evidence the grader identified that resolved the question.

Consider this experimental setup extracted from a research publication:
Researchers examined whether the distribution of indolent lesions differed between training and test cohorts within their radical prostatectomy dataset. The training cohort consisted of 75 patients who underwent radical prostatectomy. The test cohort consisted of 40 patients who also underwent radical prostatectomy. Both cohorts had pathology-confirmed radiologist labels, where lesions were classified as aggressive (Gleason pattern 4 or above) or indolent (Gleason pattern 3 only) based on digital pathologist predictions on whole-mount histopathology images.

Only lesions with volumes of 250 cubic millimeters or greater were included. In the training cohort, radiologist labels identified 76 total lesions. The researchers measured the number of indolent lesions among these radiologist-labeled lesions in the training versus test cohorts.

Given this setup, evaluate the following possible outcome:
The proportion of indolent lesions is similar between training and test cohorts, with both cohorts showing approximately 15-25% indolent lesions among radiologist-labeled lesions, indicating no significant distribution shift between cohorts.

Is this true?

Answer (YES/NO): YES